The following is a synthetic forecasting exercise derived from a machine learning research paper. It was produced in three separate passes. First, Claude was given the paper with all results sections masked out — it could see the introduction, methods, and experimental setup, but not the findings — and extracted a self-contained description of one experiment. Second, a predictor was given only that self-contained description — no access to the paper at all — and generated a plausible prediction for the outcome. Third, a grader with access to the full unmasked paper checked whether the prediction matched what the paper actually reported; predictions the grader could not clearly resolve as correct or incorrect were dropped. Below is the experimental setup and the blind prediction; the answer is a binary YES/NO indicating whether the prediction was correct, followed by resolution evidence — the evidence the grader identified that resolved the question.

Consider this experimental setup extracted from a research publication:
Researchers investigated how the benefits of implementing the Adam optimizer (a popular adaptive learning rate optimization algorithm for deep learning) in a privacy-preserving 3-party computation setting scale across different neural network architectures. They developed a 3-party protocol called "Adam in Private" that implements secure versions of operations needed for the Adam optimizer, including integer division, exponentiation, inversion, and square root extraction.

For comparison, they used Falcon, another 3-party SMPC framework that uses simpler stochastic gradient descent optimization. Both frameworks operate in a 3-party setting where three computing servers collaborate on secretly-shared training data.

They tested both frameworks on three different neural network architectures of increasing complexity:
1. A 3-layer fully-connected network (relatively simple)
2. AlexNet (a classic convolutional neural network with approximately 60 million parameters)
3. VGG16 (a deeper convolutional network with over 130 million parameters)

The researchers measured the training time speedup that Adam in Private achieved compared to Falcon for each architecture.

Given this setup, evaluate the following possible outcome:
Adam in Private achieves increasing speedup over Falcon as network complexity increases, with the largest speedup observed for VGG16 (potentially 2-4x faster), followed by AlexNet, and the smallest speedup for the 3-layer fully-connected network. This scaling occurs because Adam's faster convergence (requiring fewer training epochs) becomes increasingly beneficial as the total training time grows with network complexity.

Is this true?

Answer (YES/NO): NO